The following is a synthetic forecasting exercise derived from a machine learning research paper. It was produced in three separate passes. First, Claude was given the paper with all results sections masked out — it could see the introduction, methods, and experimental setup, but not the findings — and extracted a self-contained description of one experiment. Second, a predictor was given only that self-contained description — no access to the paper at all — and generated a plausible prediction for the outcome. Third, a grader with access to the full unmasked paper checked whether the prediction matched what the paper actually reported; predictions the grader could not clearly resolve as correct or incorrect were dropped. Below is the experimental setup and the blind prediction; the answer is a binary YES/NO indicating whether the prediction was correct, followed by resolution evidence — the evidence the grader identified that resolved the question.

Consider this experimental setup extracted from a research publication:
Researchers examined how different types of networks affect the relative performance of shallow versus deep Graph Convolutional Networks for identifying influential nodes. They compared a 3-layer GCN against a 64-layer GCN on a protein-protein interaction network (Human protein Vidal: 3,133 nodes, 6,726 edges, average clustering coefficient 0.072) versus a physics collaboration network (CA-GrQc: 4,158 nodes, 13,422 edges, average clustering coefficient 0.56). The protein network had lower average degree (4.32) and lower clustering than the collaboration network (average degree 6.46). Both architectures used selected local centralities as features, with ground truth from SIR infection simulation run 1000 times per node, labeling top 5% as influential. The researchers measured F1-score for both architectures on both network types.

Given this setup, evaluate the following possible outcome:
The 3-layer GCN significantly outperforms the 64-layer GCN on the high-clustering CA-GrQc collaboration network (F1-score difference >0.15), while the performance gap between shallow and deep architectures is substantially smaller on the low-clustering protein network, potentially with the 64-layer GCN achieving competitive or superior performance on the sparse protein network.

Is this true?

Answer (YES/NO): NO